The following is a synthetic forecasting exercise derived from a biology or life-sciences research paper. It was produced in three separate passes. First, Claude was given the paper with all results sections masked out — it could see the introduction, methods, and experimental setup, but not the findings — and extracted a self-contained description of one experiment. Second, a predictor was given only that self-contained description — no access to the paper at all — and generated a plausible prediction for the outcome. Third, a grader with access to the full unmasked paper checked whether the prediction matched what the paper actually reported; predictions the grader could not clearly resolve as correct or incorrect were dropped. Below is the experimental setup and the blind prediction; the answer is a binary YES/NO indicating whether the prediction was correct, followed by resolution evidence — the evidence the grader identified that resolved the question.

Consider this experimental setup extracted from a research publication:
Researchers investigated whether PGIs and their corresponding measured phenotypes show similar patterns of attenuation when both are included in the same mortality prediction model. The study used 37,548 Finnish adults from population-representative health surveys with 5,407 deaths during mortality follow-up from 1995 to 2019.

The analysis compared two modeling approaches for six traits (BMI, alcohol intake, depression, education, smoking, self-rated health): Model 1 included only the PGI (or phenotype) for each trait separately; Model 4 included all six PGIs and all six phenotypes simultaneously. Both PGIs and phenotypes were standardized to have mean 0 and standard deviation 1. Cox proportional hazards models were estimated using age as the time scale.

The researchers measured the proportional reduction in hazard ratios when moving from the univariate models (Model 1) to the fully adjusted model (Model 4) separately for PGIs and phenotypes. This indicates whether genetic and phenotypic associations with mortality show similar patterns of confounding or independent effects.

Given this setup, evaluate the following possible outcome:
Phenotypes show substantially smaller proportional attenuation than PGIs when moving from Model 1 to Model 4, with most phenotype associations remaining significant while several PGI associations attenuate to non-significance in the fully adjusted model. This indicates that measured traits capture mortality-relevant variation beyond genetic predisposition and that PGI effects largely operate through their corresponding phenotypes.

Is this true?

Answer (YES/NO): YES